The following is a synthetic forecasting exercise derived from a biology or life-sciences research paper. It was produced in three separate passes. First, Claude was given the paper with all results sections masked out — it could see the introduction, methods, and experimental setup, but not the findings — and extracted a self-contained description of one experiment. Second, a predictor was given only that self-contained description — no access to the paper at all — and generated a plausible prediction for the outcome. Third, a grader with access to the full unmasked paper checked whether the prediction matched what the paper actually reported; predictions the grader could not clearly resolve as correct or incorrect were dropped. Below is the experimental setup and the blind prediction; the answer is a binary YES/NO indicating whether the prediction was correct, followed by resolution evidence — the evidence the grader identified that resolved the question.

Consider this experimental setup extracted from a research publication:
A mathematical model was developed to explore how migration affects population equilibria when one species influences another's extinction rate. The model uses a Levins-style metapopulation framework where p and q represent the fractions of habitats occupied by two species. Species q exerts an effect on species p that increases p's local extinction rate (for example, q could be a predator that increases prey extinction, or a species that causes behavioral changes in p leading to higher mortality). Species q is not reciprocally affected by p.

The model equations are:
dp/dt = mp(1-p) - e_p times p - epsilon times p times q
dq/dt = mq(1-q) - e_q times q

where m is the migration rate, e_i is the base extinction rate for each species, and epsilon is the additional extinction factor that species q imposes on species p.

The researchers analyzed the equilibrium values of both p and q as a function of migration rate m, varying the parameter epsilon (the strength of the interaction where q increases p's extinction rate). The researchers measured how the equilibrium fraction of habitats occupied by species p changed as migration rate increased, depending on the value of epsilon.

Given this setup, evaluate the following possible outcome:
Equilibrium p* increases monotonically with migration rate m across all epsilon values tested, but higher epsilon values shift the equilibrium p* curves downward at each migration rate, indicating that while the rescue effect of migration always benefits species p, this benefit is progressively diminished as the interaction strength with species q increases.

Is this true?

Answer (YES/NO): NO